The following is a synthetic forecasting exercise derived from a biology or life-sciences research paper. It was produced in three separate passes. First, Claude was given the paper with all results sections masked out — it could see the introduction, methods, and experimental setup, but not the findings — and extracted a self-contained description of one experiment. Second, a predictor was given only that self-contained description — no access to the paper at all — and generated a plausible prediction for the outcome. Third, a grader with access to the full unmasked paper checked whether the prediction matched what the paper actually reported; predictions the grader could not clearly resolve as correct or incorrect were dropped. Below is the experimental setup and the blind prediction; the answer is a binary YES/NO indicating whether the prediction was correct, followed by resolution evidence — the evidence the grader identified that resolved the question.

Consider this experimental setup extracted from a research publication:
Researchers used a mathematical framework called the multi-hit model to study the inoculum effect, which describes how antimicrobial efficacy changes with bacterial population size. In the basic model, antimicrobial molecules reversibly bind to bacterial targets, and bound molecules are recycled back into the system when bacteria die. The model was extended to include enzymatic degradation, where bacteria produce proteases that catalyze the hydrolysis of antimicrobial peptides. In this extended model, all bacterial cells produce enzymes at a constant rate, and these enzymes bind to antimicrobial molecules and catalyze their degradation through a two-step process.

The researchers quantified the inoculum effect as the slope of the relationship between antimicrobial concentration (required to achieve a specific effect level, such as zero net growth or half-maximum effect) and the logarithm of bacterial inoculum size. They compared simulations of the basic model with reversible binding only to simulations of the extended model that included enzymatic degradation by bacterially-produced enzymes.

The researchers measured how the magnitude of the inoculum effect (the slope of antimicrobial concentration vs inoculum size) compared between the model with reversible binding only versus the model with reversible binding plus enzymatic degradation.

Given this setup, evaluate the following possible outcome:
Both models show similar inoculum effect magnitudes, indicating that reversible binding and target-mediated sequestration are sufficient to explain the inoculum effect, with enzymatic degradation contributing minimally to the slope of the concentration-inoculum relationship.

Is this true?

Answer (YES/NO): NO